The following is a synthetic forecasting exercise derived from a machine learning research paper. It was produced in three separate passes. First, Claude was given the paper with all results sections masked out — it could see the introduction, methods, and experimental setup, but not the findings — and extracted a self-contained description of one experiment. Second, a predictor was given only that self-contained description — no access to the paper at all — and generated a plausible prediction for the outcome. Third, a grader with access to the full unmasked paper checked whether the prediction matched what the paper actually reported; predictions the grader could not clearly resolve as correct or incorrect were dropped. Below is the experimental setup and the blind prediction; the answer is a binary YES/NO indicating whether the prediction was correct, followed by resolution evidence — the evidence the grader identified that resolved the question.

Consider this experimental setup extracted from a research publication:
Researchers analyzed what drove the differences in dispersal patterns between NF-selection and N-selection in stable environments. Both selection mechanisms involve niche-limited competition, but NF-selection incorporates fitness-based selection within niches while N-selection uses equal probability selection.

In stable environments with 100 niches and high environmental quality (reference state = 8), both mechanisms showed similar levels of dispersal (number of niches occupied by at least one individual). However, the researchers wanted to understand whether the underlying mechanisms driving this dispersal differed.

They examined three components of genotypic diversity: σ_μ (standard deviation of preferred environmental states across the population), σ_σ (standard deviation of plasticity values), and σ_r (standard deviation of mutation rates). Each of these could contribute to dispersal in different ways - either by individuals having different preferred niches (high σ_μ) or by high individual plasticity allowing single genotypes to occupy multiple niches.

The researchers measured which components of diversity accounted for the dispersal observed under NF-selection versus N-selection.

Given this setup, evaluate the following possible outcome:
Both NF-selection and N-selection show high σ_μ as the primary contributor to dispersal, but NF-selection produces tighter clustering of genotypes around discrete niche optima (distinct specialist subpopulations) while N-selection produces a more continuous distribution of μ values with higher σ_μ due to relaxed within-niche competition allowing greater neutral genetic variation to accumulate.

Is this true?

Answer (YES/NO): NO